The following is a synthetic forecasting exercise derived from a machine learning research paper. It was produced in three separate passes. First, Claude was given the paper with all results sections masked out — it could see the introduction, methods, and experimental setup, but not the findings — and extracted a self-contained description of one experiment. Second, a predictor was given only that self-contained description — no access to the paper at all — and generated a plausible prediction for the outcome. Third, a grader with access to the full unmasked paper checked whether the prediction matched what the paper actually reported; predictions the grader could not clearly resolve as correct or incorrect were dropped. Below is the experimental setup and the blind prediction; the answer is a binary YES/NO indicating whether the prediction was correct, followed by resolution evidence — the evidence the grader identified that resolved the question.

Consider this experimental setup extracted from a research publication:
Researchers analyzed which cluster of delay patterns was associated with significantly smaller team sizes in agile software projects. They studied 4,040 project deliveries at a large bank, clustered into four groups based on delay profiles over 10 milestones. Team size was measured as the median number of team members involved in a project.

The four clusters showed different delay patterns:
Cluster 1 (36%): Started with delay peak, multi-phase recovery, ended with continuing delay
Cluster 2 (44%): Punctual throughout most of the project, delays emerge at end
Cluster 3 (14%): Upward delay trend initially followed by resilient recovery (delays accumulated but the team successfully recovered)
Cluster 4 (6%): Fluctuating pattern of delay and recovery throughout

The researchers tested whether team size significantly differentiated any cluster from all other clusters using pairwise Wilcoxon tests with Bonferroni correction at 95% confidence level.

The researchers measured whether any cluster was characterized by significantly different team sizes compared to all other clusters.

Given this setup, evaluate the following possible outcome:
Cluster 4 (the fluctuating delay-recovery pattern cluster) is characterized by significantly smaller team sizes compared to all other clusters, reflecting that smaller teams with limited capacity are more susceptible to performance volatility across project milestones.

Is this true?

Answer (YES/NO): NO